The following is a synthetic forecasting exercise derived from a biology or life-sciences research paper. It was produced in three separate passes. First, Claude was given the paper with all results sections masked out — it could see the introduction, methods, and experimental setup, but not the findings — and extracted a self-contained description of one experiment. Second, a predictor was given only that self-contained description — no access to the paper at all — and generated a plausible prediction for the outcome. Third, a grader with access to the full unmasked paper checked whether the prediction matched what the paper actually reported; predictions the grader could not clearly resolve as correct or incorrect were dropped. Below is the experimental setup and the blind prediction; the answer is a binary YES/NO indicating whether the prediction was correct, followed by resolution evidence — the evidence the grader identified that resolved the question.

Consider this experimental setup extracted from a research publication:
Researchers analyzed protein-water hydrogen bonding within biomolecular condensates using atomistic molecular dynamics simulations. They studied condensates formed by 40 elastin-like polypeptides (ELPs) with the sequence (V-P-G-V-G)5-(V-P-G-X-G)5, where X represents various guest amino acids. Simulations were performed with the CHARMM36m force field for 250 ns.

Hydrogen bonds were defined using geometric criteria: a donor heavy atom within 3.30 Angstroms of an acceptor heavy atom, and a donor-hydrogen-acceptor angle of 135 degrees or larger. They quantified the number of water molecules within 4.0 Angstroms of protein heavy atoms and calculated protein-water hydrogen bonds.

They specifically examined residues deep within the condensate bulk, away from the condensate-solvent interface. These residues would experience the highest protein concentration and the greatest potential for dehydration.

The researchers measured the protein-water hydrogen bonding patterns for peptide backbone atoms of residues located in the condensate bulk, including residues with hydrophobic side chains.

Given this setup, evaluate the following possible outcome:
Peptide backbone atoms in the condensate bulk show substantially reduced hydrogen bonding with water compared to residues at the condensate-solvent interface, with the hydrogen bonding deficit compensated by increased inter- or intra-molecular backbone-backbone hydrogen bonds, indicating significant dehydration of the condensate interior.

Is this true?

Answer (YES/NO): NO